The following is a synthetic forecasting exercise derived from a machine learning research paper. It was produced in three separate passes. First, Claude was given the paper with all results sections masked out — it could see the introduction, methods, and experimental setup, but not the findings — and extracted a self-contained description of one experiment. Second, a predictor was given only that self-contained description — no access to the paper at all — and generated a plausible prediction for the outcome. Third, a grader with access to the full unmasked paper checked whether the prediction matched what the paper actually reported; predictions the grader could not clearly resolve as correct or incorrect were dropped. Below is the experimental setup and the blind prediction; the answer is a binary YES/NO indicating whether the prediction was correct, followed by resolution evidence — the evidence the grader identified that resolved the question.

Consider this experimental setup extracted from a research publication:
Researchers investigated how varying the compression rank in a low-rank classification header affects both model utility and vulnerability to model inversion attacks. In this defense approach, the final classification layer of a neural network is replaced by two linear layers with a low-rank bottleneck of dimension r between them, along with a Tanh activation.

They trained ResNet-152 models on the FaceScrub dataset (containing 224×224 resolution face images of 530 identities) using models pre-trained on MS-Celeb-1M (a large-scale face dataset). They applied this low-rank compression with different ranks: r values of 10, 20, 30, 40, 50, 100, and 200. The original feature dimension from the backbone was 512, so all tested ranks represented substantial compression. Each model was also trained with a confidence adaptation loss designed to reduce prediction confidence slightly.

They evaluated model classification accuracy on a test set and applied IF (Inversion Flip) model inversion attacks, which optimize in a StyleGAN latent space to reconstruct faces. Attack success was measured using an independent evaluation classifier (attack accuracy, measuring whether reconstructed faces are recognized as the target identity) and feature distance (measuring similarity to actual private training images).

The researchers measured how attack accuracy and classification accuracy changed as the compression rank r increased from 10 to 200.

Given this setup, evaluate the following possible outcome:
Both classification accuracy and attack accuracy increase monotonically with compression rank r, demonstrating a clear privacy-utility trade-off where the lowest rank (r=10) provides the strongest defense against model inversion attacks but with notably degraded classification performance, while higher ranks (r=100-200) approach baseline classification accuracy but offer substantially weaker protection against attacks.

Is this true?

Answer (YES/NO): NO